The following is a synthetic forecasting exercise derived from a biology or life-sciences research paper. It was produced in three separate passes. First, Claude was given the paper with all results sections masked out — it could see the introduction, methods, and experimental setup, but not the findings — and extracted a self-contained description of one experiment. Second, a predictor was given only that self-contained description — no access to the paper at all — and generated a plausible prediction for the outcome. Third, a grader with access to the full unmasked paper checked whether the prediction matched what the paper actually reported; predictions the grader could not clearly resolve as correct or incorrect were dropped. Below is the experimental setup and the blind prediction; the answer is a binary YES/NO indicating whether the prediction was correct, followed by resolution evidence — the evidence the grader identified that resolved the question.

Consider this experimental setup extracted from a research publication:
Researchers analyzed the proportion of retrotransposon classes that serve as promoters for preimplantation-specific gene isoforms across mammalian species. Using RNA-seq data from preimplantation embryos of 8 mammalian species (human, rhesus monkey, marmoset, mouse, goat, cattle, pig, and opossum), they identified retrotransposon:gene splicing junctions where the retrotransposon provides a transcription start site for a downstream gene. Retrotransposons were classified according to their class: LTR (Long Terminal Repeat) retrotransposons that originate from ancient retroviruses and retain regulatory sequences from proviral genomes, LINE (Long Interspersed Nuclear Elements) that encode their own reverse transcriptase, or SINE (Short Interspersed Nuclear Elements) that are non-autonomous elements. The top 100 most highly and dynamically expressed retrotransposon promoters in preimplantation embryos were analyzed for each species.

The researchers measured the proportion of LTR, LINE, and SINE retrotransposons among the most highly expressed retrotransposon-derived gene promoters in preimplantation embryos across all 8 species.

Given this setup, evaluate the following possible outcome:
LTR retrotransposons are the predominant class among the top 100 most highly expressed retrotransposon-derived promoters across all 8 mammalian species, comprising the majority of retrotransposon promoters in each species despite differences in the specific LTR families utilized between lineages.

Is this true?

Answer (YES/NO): YES